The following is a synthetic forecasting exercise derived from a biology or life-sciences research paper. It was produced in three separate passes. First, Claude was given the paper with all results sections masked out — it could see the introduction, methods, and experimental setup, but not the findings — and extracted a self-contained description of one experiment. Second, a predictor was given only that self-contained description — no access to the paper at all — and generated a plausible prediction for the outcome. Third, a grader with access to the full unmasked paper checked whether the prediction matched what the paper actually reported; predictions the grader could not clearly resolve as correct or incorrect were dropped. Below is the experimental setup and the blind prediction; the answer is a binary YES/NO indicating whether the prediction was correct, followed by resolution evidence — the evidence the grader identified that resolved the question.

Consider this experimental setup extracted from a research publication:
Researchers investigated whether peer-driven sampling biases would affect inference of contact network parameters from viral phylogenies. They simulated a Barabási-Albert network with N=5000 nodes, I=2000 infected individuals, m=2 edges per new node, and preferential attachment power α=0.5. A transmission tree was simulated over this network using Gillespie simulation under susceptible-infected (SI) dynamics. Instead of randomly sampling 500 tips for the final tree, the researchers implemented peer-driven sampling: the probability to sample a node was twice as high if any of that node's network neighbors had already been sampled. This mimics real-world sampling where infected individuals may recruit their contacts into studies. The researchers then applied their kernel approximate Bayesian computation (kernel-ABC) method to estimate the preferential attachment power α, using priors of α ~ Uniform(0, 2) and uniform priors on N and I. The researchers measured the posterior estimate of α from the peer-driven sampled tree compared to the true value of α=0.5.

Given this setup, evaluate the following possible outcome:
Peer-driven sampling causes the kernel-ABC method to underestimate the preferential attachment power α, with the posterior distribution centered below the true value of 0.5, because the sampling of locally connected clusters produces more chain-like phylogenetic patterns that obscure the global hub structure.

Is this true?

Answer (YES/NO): YES